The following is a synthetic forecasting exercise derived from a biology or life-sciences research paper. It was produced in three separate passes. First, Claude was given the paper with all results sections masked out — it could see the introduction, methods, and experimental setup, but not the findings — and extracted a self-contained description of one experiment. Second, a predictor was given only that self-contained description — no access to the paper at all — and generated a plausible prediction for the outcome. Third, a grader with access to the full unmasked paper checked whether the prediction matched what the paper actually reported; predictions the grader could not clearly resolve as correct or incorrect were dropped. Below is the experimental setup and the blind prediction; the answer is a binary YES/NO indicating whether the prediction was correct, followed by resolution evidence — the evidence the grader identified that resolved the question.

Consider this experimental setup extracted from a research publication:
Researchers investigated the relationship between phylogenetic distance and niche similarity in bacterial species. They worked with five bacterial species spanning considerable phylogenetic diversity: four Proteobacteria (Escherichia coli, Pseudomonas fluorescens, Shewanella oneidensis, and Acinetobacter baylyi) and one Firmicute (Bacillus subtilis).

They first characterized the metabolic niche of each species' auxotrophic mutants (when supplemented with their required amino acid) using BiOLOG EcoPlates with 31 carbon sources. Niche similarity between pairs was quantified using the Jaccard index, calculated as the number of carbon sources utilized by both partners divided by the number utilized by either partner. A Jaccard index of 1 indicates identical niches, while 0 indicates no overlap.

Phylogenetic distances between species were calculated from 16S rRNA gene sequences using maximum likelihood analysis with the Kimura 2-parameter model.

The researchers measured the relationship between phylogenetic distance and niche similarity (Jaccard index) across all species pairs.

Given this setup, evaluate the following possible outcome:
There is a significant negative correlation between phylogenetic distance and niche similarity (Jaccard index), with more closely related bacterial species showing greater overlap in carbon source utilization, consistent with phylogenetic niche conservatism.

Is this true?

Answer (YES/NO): YES